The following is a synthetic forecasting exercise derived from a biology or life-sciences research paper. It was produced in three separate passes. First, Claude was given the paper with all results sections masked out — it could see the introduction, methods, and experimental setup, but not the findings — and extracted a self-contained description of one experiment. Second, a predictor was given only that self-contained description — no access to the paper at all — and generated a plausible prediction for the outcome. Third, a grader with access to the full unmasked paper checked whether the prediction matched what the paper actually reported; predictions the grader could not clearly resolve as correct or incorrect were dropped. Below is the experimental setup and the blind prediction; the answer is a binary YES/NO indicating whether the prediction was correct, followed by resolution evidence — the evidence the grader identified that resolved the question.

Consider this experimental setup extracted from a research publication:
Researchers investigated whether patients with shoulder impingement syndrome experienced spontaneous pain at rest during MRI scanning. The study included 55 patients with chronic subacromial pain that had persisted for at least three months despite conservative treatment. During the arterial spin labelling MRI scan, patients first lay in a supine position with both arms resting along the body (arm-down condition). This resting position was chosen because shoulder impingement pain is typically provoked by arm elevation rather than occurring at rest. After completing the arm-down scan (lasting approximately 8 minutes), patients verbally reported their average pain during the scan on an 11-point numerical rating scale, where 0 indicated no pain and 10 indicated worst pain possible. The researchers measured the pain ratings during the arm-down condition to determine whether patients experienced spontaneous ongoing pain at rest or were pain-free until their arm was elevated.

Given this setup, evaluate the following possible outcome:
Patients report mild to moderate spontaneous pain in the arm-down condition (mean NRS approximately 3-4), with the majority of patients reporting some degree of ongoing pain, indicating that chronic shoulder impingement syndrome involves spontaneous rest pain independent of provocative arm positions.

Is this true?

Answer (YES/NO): NO